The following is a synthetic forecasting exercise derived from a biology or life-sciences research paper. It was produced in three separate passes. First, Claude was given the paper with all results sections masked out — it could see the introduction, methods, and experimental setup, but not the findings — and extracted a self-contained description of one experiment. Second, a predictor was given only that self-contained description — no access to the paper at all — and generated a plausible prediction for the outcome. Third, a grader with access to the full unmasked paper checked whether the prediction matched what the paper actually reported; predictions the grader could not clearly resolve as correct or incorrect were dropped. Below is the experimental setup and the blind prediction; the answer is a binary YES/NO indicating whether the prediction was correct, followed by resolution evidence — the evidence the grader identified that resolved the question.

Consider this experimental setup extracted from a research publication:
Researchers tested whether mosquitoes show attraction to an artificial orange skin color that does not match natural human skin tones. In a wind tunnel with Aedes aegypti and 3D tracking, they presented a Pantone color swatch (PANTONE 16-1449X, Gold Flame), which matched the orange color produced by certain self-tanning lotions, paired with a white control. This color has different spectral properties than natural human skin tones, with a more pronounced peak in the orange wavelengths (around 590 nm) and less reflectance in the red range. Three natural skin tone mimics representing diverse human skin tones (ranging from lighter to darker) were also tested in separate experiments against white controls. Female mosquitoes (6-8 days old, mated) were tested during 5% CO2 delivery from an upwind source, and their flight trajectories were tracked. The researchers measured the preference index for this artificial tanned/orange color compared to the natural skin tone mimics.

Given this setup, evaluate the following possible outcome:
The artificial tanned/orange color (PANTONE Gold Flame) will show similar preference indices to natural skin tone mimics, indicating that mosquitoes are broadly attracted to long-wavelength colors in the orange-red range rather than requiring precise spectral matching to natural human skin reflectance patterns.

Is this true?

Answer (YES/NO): YES